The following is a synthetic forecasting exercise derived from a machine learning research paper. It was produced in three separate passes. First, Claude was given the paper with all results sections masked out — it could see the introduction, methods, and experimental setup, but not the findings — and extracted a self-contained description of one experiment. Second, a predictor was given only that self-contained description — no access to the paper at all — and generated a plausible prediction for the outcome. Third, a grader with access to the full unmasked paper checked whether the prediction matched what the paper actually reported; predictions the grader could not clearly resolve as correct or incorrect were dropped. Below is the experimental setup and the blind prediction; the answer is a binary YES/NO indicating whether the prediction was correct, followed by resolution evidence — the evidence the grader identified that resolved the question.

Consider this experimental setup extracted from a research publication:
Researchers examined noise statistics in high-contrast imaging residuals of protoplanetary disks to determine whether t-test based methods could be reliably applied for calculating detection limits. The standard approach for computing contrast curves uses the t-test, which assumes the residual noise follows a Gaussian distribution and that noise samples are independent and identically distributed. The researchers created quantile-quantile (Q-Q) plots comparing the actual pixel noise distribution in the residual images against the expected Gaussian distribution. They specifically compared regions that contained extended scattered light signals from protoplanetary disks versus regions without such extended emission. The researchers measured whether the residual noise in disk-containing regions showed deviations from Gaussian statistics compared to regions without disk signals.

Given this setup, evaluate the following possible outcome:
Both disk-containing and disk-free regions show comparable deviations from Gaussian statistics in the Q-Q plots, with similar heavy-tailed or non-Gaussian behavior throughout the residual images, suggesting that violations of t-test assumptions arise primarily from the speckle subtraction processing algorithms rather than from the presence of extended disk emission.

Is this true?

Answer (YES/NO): NO